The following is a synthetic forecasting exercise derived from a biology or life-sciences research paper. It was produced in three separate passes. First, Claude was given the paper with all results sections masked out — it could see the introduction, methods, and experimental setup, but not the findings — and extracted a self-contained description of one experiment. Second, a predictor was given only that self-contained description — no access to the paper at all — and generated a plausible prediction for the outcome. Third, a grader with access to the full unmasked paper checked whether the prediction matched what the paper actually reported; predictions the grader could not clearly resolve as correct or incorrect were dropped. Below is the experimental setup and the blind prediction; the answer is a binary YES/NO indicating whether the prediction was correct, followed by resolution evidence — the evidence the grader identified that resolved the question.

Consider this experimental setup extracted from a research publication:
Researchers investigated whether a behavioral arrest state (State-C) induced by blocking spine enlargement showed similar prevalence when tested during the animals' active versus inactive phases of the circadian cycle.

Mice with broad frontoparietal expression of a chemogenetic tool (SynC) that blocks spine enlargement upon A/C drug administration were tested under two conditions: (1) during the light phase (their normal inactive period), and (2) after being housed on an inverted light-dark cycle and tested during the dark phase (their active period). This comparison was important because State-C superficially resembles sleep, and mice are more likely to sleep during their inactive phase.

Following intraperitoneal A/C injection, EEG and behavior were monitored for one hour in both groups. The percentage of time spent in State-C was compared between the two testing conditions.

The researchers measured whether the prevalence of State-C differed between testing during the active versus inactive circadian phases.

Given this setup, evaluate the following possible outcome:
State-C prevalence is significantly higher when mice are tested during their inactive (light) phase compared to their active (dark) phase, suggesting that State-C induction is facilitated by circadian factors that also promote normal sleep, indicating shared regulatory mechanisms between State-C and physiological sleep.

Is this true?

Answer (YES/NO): NO